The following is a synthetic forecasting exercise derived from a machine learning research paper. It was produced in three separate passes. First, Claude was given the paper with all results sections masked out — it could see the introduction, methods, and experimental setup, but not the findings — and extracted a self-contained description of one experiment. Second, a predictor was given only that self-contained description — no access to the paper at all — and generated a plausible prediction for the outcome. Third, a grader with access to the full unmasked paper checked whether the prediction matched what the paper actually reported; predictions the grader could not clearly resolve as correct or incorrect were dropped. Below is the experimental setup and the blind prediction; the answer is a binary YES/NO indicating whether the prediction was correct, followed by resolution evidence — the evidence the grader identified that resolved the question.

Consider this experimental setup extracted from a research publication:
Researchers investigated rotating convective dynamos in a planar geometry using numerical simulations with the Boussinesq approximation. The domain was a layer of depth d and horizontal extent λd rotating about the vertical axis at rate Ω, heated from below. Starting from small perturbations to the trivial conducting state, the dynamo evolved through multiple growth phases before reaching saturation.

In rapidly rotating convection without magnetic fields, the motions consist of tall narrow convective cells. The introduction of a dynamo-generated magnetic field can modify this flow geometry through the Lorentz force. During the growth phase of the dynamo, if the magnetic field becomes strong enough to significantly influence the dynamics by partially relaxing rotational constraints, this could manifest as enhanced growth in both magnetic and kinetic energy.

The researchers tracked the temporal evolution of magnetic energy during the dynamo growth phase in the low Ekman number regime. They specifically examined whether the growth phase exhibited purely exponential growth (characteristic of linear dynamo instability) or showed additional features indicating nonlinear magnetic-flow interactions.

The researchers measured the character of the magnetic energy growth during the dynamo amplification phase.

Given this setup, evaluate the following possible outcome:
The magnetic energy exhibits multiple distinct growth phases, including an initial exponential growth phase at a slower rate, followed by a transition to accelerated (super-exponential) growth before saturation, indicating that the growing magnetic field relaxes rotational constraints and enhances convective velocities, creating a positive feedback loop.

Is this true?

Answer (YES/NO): YES